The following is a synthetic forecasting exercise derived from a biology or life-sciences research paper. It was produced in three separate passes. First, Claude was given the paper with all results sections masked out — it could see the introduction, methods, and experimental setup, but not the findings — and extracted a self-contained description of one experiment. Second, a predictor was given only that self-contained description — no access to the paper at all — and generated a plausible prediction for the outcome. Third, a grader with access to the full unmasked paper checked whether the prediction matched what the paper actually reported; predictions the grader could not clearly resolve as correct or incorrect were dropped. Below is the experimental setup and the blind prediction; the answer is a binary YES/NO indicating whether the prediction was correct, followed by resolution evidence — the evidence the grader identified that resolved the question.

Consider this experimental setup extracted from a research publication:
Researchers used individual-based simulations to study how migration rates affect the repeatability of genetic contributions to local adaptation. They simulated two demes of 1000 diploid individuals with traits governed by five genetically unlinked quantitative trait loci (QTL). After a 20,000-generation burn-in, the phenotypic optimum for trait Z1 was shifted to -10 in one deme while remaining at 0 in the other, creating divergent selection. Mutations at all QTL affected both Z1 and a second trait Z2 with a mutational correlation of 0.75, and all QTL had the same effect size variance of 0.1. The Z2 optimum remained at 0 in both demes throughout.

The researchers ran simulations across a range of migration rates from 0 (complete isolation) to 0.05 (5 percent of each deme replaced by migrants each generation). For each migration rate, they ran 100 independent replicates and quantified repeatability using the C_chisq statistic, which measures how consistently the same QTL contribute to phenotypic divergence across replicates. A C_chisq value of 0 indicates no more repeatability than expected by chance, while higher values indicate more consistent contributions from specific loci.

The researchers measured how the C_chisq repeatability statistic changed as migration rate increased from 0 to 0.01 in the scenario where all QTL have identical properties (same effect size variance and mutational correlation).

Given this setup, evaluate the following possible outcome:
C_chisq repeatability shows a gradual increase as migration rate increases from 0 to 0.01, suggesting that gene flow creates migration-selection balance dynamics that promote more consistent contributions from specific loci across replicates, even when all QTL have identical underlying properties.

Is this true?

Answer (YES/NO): NO